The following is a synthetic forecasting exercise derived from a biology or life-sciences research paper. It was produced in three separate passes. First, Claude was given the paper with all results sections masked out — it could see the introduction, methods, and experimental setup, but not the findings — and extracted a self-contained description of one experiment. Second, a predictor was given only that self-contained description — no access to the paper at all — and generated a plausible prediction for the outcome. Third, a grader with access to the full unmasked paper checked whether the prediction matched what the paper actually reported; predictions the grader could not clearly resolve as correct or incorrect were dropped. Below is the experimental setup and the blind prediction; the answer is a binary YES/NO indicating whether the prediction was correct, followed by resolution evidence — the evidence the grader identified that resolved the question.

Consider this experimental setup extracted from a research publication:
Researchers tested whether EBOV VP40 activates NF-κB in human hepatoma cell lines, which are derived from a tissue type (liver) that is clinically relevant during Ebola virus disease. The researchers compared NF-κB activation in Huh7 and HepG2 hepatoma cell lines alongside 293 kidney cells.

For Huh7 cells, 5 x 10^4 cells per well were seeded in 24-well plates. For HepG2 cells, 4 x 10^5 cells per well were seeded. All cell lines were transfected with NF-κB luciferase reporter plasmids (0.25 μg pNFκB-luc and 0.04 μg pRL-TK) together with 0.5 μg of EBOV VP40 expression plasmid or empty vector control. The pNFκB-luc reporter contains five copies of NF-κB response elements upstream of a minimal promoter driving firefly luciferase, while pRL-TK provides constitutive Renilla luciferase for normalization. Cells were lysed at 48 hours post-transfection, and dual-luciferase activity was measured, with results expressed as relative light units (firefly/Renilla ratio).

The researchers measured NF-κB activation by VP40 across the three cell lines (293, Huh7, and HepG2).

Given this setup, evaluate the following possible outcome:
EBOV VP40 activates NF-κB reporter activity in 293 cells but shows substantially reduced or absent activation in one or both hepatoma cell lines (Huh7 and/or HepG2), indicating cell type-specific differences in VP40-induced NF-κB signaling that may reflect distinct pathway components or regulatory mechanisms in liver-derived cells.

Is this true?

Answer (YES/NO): NO